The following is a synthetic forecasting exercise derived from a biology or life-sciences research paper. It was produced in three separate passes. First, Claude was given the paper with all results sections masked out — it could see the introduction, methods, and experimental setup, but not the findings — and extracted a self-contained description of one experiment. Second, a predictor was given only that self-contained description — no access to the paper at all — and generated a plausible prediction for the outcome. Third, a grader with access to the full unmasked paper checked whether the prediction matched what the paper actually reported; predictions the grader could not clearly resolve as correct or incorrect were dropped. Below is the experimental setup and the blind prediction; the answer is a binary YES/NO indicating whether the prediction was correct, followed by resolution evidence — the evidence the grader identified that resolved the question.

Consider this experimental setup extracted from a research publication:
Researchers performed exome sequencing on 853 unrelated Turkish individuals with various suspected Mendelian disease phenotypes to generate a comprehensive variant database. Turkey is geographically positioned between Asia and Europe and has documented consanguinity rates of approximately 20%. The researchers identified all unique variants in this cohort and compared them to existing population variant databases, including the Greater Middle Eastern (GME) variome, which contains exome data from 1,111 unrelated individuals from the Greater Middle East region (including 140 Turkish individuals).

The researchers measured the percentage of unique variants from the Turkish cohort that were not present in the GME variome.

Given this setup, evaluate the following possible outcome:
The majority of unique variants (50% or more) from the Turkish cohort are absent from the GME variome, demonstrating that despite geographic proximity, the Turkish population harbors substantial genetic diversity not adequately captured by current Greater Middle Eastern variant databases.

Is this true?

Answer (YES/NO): YES